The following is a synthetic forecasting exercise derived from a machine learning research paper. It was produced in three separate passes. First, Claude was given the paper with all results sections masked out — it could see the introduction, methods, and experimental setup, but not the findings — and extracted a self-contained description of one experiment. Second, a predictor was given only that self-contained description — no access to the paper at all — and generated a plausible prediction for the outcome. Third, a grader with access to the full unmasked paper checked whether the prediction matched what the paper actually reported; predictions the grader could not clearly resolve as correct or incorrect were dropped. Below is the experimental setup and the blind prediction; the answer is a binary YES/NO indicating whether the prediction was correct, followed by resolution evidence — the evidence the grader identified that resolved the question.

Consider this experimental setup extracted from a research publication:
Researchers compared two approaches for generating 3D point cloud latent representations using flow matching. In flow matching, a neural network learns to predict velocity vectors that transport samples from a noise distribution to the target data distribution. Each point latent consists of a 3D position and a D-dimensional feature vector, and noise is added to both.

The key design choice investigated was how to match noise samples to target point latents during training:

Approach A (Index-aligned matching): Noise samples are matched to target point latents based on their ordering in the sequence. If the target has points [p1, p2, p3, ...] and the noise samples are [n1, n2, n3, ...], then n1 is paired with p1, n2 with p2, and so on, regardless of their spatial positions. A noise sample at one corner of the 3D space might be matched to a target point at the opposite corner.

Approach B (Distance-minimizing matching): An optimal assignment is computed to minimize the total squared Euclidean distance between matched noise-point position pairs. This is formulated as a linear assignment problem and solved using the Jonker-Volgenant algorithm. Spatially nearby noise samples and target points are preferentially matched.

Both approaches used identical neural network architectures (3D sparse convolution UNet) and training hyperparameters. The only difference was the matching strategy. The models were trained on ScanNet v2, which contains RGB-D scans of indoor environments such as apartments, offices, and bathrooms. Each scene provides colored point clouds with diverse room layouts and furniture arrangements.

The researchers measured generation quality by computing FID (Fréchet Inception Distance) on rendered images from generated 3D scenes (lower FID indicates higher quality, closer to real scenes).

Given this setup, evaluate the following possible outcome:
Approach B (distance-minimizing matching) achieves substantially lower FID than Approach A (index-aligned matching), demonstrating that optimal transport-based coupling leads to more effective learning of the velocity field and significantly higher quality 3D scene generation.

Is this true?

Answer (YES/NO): YES